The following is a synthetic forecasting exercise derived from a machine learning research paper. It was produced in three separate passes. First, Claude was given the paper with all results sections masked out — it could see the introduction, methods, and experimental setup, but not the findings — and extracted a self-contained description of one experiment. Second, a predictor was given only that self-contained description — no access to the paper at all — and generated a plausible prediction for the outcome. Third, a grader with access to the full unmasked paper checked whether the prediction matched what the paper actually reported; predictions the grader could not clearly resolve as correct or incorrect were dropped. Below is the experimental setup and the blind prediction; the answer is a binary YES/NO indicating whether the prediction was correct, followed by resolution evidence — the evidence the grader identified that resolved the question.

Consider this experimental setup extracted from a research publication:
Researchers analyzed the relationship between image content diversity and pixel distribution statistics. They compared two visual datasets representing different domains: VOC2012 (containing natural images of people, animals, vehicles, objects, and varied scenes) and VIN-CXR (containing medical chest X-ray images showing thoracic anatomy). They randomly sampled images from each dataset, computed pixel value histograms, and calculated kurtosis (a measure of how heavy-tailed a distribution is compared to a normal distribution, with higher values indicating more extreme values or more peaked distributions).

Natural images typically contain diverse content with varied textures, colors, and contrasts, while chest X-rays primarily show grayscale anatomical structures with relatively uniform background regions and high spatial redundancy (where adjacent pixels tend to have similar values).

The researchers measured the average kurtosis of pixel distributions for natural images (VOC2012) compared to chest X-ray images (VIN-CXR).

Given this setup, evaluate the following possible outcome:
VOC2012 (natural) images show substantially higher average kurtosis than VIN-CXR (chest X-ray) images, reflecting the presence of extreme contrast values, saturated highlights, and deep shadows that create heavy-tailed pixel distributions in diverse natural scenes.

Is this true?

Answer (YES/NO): NO